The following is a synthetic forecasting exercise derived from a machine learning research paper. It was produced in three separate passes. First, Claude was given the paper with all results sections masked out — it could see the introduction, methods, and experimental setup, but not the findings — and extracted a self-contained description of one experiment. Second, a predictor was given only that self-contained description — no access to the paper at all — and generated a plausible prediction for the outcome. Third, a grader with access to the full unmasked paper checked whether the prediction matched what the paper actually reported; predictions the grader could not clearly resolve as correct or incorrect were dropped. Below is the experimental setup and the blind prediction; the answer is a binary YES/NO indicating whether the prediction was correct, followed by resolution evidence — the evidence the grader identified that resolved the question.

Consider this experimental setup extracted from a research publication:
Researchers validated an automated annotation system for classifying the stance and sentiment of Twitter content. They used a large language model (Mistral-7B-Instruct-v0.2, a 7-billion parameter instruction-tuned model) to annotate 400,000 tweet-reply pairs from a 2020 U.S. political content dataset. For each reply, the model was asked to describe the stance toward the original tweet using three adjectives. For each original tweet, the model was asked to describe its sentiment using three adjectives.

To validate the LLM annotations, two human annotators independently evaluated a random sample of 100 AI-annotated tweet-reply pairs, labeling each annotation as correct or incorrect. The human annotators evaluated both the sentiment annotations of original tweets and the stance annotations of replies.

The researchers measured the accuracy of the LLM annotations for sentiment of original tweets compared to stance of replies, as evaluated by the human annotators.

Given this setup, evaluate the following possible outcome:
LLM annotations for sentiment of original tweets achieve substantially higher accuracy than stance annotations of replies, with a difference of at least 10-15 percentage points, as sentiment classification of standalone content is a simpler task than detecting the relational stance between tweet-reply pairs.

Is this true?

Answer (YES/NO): NO